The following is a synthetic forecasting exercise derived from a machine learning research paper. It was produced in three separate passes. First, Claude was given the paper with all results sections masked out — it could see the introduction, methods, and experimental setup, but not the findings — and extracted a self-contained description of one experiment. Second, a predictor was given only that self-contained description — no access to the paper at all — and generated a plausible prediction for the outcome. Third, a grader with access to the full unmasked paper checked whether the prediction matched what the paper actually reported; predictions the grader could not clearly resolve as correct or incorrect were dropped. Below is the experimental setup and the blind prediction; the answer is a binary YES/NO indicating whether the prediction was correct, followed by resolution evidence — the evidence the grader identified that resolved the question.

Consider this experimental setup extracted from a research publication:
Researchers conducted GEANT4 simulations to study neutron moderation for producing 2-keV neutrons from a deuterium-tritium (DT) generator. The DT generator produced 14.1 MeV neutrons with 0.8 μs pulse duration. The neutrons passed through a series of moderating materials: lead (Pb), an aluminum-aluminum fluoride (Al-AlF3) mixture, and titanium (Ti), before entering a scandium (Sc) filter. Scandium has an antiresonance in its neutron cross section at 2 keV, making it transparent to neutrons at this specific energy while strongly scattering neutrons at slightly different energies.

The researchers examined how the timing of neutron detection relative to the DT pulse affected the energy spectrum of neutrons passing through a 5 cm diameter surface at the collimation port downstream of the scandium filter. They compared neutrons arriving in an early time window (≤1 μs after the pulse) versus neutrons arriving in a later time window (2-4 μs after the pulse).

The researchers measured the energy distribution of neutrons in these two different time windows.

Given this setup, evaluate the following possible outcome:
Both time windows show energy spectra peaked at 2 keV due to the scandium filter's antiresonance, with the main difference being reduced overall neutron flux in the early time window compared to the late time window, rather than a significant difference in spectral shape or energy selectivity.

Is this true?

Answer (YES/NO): NO